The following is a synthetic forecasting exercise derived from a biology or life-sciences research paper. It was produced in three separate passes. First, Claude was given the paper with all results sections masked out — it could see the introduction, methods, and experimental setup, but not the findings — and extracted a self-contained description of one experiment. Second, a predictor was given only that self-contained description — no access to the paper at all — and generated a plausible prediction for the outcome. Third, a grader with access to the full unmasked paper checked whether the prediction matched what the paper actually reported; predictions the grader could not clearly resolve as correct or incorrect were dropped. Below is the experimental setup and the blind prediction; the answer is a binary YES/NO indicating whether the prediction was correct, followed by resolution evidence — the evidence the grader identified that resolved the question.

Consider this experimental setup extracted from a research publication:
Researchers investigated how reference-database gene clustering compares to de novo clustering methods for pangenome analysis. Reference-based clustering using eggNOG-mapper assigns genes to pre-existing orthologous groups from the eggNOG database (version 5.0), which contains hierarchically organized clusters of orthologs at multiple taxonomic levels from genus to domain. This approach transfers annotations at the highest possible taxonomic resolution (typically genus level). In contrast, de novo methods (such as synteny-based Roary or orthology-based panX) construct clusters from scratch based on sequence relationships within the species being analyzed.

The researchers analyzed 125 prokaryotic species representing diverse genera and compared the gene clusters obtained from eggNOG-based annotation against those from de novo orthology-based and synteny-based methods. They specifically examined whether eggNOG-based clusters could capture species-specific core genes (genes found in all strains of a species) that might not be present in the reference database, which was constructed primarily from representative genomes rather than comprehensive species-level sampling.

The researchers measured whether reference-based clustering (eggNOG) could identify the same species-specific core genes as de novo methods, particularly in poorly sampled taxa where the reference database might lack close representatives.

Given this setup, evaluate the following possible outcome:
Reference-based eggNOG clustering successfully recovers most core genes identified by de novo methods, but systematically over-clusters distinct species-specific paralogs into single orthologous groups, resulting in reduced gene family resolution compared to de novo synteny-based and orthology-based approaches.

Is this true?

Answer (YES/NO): YES